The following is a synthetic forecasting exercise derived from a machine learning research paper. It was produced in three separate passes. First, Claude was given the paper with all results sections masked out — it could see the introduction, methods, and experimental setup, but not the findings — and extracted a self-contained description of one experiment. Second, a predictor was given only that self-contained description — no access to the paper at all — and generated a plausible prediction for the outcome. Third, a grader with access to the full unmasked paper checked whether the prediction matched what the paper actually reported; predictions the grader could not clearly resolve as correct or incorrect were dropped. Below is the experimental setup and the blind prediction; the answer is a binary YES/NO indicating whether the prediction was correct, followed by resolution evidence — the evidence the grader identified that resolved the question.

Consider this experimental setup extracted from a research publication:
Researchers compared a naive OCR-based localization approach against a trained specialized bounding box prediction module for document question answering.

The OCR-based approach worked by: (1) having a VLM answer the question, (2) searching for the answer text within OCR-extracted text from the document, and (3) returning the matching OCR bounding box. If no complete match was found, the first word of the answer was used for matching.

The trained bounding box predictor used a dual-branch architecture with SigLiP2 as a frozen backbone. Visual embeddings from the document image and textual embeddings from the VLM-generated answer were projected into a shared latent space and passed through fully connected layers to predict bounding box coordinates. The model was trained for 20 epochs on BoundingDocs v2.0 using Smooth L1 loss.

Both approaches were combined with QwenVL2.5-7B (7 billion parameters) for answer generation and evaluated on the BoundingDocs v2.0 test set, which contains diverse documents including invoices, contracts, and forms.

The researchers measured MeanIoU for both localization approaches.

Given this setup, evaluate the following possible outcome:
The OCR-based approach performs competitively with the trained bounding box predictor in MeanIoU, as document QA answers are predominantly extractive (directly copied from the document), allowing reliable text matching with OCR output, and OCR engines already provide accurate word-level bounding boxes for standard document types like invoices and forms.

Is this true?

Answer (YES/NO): NO